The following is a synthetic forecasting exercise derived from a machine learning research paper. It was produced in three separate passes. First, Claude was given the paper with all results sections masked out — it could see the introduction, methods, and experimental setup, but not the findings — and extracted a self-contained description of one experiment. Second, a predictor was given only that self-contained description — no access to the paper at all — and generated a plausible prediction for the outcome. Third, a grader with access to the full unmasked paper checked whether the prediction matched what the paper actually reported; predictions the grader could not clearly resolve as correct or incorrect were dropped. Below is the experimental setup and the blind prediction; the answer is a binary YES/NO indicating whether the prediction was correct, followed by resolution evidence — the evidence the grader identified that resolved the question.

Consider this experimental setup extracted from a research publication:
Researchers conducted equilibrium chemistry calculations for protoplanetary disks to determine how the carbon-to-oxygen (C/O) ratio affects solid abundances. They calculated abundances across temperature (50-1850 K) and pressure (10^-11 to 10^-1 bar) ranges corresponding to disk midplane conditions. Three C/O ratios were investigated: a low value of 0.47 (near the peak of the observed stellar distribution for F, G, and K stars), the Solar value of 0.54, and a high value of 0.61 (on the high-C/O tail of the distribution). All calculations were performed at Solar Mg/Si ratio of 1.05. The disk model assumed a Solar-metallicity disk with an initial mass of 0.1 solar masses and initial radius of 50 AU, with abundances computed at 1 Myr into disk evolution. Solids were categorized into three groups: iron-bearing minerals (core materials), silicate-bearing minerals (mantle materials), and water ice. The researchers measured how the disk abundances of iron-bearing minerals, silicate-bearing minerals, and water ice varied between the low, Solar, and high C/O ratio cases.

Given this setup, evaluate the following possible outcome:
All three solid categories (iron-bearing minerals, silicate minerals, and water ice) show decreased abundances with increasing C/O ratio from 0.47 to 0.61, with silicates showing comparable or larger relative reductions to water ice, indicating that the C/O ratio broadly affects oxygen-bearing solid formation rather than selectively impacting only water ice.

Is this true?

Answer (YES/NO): NO